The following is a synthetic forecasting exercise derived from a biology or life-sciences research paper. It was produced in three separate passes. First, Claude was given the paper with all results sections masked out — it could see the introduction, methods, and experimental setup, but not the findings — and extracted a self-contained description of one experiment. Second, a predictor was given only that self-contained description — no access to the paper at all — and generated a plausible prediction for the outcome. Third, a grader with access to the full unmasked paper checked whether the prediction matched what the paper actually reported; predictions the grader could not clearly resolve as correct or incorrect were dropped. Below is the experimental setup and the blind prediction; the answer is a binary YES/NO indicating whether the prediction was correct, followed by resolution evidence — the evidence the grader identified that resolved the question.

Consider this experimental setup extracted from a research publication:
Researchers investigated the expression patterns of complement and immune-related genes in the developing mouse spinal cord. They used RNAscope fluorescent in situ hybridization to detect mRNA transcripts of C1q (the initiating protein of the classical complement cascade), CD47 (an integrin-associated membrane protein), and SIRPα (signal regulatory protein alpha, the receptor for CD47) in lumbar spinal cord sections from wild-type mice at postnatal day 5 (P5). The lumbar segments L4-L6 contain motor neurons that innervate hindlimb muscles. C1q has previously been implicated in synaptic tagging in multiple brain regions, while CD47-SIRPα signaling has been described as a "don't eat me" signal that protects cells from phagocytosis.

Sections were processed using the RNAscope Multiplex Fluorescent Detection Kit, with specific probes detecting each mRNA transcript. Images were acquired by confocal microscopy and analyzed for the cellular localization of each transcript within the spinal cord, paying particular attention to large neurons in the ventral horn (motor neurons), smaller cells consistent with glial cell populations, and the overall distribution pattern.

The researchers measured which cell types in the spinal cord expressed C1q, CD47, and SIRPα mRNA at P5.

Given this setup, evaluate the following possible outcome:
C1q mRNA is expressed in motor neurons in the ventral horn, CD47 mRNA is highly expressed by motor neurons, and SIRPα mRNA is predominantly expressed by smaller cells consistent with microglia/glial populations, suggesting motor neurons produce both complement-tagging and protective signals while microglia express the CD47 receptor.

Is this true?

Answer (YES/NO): NO